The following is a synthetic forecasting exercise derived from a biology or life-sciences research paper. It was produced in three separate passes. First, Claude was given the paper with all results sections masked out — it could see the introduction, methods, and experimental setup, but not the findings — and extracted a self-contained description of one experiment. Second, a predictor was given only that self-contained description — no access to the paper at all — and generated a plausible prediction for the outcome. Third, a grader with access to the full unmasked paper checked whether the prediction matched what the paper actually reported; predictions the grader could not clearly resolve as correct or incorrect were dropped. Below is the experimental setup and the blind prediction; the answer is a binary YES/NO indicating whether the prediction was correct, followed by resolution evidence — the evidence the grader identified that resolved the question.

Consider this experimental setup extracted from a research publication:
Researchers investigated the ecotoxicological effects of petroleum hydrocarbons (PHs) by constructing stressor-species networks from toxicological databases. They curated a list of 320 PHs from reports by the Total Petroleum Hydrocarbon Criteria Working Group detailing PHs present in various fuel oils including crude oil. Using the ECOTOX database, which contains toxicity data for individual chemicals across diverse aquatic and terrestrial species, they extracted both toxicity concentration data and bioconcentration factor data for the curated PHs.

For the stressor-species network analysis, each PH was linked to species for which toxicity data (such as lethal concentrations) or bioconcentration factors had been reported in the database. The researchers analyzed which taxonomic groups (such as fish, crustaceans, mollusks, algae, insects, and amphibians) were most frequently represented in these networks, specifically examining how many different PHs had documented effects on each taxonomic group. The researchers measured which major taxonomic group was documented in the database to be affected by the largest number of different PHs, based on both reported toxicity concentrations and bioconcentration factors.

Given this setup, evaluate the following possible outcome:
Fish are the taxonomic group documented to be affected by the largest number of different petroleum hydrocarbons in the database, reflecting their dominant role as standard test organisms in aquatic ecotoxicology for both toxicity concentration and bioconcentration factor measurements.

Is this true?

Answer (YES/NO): NO